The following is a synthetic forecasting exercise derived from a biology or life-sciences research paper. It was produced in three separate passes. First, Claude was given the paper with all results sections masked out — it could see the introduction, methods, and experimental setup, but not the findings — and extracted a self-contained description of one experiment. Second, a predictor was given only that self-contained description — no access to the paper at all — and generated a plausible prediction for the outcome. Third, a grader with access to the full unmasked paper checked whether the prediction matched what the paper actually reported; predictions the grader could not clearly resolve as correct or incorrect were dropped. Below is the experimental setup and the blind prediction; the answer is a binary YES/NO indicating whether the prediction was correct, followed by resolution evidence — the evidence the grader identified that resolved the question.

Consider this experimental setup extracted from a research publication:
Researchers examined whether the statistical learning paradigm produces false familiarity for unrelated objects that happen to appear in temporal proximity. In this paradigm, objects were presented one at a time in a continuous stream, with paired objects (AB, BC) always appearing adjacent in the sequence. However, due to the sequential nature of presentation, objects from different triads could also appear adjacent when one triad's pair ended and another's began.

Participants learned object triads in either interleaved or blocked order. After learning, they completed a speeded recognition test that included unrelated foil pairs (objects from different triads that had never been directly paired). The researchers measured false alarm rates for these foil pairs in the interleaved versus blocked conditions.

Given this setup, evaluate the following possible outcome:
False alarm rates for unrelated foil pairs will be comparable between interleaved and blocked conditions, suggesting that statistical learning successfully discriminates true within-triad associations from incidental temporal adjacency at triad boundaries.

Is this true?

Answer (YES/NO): NO